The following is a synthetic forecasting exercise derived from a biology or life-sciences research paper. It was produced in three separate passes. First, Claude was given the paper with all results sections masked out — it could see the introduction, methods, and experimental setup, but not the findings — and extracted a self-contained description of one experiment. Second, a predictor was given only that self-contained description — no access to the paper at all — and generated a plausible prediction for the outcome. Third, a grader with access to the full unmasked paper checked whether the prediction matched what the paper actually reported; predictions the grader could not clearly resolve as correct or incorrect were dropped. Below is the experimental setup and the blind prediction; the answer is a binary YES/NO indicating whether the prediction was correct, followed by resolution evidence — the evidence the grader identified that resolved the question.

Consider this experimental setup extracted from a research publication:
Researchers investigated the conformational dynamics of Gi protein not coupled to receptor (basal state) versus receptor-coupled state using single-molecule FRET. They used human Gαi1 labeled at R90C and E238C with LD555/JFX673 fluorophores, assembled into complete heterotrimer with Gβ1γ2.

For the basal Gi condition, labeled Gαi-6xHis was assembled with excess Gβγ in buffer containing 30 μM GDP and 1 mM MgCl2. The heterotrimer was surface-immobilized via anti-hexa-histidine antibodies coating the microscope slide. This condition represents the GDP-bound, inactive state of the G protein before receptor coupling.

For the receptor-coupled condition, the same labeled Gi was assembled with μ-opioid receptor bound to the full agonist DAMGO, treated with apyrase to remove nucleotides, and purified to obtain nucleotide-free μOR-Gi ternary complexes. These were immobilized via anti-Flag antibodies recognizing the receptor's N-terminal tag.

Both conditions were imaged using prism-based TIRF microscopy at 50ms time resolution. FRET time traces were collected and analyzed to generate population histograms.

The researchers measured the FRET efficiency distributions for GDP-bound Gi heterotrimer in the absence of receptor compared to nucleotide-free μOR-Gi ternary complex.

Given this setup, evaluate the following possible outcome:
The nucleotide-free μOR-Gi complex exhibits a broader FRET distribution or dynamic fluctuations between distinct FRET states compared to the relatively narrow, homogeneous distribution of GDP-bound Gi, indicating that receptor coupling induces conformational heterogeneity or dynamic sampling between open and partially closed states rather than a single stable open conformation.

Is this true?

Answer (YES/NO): NO